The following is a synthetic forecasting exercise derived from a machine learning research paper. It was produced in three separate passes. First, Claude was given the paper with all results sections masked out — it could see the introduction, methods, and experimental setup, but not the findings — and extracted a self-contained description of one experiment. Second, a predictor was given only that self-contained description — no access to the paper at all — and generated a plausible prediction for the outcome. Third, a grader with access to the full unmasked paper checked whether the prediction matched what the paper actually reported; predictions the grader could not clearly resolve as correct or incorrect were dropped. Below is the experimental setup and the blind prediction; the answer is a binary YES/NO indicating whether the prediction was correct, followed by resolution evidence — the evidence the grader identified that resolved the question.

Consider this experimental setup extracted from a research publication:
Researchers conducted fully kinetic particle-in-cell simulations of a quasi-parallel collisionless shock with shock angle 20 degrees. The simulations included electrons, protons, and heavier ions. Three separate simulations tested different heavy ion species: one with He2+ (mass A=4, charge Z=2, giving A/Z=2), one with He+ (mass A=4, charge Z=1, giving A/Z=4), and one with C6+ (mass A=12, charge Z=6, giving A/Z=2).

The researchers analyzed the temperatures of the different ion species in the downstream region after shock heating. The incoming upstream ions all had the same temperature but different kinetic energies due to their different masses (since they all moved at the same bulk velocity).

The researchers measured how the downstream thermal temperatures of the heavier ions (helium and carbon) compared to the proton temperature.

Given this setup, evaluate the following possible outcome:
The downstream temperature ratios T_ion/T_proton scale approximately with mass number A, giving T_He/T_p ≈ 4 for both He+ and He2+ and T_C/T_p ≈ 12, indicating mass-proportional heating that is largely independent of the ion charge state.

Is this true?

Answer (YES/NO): YES